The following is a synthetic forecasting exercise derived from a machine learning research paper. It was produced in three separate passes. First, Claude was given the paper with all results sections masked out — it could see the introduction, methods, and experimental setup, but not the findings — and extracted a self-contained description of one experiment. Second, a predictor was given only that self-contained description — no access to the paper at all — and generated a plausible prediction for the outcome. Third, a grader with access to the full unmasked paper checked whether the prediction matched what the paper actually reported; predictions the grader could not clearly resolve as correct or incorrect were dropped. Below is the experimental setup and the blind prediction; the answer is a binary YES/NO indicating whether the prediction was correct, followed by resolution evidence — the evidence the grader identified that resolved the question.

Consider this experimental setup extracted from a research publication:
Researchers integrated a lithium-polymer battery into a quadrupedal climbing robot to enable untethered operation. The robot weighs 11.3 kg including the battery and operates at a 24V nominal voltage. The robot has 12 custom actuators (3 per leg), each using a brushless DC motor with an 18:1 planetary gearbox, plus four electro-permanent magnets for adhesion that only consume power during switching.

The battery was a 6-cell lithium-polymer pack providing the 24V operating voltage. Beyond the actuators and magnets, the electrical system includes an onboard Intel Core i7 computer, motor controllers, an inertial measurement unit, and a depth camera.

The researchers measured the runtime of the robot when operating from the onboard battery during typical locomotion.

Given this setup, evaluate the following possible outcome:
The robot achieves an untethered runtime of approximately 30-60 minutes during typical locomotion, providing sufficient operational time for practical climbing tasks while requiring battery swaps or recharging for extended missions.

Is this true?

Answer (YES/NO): YES